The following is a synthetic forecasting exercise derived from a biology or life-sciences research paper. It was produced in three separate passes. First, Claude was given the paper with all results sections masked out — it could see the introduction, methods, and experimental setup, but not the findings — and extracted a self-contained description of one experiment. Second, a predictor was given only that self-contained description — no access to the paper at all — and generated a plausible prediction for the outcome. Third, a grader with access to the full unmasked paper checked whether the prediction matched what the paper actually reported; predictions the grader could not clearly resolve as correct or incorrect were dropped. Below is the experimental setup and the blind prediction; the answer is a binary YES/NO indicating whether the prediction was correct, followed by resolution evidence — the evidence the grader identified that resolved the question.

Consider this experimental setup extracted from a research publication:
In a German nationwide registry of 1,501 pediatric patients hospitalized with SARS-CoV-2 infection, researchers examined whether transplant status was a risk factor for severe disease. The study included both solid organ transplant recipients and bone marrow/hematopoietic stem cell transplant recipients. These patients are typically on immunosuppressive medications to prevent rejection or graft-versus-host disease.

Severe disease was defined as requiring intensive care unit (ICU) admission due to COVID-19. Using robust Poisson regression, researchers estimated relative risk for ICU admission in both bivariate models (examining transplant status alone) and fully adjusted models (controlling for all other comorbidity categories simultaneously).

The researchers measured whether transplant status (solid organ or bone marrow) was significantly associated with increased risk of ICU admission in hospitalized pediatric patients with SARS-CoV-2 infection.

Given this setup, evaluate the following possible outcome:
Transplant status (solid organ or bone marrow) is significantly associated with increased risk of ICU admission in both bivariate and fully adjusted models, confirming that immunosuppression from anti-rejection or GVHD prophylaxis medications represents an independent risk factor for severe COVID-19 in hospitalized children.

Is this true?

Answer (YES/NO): NO